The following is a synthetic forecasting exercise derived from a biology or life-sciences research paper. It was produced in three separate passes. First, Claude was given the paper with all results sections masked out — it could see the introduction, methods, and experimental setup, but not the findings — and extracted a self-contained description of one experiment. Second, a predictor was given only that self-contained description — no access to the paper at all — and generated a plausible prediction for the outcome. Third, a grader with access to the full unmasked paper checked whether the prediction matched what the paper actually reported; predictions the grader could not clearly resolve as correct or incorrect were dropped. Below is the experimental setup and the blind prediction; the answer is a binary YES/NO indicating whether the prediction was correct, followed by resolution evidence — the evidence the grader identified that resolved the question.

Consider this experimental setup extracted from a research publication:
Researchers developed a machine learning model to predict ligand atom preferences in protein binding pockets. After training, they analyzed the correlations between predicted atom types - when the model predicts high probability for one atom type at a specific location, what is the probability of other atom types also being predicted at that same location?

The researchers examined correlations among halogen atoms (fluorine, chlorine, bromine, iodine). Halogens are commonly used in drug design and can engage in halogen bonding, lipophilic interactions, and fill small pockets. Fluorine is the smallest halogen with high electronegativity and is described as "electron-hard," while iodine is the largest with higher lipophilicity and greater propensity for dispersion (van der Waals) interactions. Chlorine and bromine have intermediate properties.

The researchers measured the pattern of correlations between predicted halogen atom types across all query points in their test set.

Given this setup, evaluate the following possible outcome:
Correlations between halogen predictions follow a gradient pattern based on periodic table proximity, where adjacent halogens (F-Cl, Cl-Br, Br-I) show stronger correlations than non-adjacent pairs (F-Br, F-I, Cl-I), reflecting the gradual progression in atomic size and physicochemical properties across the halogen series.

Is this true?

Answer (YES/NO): YES